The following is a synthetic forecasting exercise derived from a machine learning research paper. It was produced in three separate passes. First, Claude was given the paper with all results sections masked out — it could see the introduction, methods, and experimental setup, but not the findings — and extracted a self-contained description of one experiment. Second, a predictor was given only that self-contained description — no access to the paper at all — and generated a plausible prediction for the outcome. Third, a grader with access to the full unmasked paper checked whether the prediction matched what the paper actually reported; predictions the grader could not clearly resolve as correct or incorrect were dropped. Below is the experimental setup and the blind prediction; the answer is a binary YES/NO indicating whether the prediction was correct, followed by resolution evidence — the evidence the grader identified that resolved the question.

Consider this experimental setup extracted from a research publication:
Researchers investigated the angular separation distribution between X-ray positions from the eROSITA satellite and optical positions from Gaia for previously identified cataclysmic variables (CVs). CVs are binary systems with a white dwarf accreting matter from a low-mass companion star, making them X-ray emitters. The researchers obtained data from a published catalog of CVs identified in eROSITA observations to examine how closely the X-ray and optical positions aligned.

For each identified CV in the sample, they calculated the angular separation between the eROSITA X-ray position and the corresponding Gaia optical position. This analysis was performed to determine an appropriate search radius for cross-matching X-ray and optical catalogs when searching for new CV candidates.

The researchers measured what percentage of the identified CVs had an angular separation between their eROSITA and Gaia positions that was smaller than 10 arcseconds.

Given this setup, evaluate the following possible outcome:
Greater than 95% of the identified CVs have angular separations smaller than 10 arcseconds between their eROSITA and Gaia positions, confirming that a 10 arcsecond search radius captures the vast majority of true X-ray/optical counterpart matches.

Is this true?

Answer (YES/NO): NO